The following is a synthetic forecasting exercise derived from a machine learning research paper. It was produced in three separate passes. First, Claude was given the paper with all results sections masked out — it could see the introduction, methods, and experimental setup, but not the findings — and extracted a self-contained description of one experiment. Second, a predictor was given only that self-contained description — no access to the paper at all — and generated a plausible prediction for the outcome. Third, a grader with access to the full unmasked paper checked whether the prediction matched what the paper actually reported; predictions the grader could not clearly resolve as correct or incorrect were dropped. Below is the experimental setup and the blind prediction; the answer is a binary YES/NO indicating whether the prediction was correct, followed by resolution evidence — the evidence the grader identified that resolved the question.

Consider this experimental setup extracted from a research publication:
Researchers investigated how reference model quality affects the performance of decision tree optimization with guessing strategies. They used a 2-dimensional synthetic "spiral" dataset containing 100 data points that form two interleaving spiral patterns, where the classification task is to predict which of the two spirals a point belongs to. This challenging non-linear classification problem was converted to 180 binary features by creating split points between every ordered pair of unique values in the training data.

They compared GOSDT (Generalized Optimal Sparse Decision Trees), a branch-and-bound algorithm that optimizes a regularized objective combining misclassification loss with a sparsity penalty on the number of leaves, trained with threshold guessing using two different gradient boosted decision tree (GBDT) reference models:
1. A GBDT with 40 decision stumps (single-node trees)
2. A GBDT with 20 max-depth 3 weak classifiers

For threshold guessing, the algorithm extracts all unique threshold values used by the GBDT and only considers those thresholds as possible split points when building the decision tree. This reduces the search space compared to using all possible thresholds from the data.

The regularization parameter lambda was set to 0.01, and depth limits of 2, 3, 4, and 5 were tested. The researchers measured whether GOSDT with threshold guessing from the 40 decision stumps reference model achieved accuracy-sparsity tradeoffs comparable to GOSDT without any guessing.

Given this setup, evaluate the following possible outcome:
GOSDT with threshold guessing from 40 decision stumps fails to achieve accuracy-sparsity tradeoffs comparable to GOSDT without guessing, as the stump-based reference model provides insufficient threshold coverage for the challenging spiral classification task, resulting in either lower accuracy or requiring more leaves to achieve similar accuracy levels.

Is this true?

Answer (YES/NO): YES